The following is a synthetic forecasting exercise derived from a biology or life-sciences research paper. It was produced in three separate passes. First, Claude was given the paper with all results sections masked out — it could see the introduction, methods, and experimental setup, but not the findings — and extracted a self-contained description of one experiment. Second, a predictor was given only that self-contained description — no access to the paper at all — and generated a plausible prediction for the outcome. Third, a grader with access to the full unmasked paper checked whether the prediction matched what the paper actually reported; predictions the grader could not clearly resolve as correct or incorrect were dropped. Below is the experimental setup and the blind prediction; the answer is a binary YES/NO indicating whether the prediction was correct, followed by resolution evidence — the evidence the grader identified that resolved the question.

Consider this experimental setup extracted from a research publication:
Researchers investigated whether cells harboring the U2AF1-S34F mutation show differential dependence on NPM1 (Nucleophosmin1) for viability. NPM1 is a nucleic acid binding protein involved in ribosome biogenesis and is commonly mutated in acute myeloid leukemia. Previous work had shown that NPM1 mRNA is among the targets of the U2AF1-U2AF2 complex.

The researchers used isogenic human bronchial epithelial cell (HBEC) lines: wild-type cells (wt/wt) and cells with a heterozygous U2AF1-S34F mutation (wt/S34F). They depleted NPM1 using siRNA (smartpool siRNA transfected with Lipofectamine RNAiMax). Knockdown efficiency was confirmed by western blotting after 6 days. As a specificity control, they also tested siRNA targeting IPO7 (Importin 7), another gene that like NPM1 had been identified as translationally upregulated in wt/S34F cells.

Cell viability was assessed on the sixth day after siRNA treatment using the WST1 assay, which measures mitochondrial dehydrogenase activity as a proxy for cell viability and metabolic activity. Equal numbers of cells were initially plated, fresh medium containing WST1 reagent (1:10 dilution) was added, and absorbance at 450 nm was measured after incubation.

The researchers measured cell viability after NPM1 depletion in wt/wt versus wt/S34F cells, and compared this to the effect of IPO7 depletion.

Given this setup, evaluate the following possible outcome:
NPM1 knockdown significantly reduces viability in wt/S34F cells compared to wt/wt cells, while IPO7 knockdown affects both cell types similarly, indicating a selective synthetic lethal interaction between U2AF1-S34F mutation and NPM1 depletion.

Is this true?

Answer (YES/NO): NO